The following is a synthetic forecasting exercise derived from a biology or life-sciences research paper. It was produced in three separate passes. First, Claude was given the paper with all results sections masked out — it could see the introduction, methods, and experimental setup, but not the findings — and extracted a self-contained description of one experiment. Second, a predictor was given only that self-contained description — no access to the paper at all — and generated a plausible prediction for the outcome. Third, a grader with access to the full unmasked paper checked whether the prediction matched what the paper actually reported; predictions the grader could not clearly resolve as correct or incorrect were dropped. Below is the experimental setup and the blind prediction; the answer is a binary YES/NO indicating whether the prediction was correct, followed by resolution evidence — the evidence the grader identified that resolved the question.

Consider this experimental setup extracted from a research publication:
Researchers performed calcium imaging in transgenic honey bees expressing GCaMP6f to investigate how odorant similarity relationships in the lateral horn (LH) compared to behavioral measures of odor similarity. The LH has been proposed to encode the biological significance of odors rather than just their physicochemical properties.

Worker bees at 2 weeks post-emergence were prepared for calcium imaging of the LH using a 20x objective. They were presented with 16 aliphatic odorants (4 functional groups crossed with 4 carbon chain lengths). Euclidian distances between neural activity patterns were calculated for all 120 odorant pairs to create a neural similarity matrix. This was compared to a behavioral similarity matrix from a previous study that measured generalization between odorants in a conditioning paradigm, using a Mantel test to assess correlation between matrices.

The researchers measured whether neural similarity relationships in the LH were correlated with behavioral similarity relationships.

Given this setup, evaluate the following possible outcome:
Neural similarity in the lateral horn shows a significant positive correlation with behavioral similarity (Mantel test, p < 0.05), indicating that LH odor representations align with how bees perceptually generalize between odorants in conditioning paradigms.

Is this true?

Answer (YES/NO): YES